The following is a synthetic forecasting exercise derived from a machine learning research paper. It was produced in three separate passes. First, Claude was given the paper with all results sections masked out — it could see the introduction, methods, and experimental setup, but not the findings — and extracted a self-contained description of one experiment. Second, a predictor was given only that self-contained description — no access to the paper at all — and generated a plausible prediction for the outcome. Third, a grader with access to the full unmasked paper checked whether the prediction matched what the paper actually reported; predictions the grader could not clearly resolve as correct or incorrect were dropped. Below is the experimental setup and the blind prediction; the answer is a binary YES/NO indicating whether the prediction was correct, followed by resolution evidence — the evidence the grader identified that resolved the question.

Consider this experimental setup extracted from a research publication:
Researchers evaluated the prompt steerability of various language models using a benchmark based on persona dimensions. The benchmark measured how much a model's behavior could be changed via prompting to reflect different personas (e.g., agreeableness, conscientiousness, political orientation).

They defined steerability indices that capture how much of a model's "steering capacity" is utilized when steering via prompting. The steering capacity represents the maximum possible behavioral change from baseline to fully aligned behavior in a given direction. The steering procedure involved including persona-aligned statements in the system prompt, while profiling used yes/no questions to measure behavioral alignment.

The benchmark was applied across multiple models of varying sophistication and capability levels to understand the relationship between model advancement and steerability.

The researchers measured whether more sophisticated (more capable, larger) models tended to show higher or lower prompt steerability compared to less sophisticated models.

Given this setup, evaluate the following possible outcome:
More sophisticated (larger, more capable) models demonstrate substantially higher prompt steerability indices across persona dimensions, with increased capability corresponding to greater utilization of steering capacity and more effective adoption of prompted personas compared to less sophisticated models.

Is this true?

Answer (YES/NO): YES